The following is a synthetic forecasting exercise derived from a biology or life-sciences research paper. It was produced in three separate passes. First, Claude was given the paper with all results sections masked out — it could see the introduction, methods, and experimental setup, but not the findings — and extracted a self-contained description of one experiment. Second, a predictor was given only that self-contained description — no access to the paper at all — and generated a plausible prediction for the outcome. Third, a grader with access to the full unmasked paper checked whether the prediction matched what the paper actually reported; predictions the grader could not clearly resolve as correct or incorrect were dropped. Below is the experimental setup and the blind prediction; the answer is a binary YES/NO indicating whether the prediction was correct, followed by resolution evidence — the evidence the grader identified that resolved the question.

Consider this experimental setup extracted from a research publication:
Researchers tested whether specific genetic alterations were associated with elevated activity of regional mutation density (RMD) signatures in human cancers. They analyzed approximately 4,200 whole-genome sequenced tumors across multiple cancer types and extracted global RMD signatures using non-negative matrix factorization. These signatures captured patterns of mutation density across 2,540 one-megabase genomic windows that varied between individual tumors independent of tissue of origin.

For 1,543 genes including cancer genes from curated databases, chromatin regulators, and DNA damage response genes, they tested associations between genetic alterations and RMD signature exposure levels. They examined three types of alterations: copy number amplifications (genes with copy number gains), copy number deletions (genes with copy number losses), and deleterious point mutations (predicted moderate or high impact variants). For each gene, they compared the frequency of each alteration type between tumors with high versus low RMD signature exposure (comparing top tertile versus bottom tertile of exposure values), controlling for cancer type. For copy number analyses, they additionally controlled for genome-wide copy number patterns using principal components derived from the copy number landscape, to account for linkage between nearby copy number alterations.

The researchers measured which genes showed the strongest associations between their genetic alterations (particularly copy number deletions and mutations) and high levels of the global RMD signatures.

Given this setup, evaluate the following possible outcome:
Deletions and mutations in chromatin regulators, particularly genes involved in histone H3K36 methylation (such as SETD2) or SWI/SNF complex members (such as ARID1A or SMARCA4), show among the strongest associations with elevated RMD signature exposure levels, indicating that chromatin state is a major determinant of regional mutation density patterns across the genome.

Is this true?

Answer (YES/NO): NO